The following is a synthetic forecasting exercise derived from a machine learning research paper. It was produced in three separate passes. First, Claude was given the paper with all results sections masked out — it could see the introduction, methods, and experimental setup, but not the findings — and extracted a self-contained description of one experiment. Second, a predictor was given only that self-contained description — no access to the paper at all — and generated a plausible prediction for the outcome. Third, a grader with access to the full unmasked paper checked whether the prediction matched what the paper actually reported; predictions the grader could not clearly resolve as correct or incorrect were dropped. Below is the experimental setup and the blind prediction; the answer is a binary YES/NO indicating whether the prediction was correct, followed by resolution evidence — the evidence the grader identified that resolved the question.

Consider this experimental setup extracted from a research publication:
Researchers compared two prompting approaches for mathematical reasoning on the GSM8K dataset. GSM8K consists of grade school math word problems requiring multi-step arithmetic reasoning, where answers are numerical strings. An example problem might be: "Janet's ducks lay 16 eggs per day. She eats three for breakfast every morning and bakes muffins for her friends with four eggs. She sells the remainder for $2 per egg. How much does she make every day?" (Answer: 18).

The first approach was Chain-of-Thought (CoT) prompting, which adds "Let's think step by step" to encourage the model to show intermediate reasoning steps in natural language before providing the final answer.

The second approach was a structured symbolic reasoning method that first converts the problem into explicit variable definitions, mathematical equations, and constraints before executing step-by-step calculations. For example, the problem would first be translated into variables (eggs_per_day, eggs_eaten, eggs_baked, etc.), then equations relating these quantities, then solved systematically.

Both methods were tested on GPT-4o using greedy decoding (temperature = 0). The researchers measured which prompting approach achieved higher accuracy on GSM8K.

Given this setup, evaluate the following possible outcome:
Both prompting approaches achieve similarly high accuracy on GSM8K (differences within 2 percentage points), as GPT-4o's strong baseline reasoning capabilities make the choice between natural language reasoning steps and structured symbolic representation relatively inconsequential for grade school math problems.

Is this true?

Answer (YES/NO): YES